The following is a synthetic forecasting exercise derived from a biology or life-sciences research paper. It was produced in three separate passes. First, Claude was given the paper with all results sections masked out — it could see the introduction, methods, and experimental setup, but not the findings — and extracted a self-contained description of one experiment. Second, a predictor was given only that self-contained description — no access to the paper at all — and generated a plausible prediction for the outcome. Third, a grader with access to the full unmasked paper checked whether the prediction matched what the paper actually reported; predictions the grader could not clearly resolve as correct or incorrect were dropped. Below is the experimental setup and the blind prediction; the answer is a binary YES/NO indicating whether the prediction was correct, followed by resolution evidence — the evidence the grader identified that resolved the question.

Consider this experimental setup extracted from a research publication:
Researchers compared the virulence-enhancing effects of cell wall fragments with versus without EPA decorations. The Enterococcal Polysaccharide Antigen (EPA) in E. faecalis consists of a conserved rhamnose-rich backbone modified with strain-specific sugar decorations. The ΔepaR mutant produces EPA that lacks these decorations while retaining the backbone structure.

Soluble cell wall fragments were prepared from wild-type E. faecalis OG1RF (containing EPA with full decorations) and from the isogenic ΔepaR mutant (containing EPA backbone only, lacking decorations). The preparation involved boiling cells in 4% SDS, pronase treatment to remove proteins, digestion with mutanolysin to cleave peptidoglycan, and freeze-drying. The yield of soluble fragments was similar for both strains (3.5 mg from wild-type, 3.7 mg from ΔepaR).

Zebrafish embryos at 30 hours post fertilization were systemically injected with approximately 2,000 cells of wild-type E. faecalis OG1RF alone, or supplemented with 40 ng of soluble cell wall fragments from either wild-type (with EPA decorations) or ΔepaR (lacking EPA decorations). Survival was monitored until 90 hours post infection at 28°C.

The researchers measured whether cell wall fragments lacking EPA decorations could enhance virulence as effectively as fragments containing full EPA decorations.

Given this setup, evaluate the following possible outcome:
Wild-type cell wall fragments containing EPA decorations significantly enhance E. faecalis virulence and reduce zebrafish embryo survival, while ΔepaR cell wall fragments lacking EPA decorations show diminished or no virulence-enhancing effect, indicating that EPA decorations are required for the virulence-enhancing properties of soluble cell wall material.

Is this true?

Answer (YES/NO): YES